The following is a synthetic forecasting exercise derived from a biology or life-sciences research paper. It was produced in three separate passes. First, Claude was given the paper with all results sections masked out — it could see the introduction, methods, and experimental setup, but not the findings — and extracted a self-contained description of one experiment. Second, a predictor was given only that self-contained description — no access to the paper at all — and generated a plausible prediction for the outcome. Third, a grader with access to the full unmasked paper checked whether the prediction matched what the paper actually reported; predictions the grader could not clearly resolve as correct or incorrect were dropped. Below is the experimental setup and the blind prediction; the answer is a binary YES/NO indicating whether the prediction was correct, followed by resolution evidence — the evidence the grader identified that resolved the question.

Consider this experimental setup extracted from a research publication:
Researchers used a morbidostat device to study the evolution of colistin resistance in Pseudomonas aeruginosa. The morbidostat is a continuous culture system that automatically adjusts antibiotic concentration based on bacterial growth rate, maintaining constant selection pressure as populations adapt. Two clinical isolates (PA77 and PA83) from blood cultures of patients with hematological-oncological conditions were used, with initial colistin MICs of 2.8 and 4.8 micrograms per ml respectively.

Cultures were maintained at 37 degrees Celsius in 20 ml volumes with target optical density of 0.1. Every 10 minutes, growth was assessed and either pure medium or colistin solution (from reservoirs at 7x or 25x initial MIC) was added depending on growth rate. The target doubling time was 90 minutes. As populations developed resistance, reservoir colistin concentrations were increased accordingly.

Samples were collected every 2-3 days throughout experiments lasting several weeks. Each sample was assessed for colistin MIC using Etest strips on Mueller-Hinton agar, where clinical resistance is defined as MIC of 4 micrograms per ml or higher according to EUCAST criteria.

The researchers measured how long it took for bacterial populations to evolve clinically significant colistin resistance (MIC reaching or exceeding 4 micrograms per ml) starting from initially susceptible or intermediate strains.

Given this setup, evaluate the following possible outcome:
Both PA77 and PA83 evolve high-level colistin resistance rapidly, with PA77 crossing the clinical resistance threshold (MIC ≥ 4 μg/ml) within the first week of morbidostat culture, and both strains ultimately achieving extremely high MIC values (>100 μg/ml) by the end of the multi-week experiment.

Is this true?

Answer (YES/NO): NO